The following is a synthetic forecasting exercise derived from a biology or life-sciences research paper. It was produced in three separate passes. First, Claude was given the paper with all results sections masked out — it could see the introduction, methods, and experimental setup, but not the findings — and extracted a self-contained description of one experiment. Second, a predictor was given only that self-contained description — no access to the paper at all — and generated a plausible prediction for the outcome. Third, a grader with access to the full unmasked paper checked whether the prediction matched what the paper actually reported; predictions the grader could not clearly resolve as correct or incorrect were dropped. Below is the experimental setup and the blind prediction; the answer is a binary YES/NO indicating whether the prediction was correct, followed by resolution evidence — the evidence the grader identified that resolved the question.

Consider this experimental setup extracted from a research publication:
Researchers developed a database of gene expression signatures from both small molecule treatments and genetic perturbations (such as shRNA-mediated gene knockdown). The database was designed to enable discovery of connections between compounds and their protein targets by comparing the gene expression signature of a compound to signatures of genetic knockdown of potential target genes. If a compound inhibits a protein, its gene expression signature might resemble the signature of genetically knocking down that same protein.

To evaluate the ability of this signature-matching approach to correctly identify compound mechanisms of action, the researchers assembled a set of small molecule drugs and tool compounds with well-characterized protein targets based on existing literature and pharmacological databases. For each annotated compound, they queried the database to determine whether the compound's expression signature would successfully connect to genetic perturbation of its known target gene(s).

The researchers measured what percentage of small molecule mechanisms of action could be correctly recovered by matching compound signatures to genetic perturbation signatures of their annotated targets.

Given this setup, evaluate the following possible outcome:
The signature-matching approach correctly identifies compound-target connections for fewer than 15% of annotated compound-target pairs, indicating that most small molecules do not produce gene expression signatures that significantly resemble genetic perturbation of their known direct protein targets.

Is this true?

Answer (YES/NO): NO